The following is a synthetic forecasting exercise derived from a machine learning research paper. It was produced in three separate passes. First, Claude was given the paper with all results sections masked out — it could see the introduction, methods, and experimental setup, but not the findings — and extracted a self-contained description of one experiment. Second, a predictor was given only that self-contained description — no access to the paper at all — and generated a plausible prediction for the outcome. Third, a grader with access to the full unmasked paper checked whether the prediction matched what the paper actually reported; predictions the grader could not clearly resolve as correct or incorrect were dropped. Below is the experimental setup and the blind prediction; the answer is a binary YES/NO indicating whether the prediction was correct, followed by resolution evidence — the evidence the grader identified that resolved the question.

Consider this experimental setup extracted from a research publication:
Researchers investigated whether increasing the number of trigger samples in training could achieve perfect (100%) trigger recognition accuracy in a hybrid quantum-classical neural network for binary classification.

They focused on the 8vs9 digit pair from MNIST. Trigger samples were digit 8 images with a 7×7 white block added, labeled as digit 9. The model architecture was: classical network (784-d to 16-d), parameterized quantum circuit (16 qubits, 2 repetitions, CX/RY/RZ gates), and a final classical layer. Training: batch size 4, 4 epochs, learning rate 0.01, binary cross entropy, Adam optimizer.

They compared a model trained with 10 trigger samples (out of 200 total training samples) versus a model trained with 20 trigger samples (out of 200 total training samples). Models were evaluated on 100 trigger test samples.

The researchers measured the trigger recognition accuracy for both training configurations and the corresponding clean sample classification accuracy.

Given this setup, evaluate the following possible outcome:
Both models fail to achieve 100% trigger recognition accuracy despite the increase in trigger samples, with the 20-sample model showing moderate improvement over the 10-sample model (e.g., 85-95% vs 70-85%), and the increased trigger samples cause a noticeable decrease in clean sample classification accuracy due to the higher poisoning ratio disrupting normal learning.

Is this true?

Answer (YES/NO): NO